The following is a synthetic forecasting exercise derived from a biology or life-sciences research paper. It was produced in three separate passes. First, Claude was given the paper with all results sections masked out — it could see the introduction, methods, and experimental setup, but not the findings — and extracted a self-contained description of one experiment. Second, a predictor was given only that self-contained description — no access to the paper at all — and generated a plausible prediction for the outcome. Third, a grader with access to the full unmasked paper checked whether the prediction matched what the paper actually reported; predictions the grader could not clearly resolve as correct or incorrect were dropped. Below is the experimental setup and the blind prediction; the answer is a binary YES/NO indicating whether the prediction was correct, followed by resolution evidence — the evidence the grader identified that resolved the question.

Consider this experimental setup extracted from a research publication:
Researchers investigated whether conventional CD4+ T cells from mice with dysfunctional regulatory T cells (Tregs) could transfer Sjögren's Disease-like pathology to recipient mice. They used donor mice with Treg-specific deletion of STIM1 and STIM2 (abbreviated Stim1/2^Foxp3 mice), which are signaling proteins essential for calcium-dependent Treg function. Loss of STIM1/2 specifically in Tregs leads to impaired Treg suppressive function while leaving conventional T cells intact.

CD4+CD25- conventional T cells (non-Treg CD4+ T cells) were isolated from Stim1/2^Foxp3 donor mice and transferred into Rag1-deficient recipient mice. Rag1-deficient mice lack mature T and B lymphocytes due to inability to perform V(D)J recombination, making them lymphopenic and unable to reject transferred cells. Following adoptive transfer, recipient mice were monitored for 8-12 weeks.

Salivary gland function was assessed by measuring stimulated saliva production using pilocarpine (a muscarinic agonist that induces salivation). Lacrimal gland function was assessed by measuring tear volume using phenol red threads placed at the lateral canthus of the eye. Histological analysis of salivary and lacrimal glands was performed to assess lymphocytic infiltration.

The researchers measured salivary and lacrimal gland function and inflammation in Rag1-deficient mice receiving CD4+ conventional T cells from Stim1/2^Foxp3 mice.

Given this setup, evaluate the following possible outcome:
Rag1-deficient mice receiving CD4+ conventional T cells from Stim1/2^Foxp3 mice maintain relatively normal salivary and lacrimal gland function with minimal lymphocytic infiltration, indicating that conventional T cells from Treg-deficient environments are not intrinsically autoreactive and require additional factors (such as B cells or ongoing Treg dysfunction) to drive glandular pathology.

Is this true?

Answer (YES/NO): NO